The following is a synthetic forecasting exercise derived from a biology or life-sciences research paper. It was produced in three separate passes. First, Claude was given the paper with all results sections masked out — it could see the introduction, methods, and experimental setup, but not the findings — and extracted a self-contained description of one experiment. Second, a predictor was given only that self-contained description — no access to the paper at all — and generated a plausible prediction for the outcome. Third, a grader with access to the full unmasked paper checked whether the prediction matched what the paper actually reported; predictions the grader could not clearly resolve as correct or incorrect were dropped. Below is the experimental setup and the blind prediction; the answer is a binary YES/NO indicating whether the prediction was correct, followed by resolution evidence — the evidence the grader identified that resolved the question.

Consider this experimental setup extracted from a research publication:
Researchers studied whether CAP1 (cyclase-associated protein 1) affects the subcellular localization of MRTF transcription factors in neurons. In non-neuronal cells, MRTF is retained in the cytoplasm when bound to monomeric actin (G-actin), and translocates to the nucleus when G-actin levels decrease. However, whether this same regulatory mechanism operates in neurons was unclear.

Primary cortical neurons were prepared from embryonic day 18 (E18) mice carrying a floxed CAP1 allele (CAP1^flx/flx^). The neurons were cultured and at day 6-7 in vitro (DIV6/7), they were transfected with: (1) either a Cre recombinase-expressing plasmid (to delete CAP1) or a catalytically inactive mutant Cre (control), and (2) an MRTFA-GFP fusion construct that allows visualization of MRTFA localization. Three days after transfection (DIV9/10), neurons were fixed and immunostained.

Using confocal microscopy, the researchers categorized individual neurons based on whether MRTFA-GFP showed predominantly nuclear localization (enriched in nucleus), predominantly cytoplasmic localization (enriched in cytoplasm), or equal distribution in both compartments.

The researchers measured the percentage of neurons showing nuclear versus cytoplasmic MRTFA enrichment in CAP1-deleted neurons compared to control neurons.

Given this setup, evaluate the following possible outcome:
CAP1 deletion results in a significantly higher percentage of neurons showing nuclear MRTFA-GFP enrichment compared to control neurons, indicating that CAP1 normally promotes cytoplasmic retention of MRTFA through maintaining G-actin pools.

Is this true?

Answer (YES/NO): YES